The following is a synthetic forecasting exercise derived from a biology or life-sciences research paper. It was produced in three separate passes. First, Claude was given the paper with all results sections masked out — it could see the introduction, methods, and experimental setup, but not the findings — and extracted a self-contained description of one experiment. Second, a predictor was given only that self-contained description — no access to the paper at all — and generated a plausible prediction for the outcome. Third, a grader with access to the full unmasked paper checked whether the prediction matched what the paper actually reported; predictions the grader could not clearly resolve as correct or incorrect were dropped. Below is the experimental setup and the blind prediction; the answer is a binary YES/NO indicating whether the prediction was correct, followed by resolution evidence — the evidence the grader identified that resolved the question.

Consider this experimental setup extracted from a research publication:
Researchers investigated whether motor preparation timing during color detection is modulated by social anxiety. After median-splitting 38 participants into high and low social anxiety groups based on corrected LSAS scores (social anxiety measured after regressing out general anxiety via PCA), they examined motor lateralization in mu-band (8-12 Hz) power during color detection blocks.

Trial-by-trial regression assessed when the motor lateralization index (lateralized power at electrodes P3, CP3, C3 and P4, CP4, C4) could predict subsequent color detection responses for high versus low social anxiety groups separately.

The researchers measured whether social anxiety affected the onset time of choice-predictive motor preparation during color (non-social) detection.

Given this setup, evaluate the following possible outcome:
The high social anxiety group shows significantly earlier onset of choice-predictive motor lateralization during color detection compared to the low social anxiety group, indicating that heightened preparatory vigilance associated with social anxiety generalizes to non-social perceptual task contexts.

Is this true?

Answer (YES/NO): NO